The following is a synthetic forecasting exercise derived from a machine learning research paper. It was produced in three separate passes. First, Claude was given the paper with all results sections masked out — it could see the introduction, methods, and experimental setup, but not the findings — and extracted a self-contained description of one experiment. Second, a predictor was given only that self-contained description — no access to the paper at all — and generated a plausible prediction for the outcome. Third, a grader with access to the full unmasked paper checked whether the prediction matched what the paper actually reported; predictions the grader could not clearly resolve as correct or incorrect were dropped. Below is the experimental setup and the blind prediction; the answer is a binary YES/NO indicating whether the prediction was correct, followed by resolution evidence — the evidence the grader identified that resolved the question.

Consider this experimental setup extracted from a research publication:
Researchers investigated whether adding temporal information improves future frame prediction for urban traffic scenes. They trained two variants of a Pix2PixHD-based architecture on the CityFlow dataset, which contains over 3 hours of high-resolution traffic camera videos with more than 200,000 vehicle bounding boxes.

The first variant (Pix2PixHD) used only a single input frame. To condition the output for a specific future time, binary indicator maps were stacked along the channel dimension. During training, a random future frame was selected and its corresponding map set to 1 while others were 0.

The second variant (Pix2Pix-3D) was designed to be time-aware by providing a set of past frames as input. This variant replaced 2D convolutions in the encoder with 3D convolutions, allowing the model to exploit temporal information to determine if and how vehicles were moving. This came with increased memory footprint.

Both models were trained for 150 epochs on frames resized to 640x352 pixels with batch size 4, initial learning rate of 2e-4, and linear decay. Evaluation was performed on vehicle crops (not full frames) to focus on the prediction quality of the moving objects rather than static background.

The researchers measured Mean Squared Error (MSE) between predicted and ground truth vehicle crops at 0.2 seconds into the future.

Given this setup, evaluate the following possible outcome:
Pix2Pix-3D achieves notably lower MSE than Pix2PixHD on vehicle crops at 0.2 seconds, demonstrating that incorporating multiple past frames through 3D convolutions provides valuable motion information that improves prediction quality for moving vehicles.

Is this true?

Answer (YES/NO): YES